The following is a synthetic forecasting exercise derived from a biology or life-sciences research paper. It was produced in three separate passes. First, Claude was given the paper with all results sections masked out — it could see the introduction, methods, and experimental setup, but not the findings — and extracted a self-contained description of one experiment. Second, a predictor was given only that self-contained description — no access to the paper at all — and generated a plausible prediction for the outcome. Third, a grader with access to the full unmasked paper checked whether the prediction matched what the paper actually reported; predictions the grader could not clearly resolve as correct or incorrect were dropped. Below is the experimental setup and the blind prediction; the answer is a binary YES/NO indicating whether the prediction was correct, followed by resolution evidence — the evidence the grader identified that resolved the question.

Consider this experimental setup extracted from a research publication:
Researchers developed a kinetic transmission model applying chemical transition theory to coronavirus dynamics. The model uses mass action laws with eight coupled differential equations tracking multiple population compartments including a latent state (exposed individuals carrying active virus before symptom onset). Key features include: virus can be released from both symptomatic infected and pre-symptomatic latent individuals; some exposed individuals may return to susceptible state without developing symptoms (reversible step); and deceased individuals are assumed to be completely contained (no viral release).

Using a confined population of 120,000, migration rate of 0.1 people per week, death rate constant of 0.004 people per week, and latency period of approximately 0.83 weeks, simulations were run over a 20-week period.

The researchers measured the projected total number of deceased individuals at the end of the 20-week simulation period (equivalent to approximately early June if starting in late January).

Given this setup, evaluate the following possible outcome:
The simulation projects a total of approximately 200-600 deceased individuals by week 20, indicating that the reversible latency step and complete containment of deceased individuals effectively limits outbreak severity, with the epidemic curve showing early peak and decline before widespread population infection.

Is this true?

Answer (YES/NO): NO